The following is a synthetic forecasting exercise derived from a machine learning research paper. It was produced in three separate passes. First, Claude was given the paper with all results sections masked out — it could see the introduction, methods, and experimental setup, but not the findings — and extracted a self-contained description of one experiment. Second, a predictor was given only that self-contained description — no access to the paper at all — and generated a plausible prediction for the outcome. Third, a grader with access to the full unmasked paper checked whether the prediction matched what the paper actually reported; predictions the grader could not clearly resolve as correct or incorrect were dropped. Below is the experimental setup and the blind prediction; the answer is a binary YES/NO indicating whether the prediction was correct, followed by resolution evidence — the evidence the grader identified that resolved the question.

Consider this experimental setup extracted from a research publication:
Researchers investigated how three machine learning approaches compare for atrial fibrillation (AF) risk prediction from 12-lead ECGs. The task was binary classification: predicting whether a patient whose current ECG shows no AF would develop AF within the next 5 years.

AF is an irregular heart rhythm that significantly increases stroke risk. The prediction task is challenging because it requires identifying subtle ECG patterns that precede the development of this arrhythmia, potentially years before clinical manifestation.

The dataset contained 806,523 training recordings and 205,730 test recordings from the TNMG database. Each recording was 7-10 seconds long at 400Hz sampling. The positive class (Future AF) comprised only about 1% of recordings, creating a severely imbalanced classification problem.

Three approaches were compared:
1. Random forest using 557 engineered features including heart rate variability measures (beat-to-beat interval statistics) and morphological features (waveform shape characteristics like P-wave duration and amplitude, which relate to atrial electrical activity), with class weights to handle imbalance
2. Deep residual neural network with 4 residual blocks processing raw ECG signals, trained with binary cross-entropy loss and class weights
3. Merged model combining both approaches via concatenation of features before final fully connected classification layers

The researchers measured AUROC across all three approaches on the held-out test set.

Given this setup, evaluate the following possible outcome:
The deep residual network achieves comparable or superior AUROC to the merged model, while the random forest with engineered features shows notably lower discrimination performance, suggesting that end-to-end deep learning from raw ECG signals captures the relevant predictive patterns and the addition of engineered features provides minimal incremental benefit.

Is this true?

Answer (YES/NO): NO